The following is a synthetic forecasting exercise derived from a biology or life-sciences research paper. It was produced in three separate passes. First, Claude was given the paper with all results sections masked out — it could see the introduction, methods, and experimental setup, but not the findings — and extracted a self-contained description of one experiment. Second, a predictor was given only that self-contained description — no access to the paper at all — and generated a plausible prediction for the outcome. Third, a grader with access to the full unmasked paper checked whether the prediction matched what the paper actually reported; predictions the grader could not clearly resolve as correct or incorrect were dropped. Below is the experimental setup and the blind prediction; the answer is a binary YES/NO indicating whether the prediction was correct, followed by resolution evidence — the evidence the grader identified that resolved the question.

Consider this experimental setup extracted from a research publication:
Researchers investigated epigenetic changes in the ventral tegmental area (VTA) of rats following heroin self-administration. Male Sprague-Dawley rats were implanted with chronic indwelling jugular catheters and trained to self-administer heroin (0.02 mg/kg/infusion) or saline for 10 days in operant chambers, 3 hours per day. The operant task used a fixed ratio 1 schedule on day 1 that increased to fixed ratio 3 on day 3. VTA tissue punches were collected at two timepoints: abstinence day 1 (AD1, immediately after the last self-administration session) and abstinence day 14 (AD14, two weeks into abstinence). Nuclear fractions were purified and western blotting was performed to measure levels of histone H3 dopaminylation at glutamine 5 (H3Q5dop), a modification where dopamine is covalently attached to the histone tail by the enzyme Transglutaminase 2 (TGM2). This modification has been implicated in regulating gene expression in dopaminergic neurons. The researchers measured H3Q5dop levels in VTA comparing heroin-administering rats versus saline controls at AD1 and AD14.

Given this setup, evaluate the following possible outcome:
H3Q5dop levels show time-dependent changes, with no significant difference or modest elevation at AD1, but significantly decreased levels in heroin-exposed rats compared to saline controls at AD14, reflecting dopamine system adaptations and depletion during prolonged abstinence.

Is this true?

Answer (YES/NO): NO